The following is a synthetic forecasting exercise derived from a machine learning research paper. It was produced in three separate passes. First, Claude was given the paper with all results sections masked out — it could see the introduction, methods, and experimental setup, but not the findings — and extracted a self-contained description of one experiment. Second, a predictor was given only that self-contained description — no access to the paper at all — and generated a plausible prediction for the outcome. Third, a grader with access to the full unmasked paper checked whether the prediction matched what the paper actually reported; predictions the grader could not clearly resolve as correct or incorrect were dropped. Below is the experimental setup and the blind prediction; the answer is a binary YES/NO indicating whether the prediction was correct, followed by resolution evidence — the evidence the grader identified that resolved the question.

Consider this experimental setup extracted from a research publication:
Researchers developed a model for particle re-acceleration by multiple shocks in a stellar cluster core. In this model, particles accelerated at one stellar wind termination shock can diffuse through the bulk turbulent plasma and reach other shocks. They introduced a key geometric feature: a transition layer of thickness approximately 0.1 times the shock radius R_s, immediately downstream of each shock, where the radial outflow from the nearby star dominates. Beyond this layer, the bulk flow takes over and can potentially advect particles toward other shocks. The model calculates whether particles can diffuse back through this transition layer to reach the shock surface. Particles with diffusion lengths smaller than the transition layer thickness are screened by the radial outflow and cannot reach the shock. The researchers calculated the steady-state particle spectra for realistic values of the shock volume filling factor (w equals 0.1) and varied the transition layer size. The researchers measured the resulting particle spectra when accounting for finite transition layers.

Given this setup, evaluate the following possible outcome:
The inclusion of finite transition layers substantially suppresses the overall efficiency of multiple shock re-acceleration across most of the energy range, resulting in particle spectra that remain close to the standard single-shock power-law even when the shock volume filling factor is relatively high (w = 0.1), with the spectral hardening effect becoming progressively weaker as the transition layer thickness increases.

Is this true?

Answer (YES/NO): YES